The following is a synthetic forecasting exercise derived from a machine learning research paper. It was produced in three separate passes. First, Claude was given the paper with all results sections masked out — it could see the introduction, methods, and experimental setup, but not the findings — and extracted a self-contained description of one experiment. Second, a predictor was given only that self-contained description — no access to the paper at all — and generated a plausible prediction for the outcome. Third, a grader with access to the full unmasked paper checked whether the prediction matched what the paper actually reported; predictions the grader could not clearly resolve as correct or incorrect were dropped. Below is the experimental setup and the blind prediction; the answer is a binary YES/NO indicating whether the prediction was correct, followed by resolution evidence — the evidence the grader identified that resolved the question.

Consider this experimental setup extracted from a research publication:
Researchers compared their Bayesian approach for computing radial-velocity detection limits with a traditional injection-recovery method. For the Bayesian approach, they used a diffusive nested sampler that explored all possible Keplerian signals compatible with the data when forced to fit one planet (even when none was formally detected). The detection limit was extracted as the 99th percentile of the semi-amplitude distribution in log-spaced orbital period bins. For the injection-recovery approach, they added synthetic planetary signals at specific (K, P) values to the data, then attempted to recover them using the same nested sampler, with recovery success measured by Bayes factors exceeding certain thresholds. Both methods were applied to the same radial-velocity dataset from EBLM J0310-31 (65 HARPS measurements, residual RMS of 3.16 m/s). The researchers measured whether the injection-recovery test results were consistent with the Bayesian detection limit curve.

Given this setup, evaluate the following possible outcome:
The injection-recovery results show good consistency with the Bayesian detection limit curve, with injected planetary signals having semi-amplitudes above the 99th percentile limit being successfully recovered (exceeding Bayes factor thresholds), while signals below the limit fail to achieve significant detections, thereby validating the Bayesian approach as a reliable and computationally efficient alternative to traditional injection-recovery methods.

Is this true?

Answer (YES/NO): YES